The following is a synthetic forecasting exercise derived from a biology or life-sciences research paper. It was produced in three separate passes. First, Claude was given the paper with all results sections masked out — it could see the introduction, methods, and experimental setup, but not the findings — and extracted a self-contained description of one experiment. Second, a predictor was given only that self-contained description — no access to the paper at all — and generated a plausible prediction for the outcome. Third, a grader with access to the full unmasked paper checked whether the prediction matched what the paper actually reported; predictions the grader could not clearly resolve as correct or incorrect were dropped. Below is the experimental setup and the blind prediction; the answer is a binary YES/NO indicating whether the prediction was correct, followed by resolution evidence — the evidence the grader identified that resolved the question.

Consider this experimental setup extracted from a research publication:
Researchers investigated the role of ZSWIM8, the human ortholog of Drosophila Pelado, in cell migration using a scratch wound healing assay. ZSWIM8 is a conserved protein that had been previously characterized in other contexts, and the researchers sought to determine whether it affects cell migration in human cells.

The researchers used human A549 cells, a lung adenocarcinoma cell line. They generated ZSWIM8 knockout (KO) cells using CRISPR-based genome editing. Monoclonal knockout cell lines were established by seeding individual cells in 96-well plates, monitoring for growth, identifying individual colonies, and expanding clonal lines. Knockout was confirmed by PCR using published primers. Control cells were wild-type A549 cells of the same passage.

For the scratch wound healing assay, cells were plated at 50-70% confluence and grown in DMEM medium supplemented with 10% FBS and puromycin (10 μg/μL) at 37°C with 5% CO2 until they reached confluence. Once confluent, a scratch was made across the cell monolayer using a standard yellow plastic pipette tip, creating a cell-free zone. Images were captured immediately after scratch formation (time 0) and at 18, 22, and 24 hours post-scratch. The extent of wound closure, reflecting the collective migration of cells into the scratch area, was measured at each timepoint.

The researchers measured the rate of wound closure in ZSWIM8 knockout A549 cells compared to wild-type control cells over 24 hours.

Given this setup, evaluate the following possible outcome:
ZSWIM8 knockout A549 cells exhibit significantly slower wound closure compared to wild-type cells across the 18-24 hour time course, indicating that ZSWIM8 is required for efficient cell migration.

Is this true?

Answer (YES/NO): NO